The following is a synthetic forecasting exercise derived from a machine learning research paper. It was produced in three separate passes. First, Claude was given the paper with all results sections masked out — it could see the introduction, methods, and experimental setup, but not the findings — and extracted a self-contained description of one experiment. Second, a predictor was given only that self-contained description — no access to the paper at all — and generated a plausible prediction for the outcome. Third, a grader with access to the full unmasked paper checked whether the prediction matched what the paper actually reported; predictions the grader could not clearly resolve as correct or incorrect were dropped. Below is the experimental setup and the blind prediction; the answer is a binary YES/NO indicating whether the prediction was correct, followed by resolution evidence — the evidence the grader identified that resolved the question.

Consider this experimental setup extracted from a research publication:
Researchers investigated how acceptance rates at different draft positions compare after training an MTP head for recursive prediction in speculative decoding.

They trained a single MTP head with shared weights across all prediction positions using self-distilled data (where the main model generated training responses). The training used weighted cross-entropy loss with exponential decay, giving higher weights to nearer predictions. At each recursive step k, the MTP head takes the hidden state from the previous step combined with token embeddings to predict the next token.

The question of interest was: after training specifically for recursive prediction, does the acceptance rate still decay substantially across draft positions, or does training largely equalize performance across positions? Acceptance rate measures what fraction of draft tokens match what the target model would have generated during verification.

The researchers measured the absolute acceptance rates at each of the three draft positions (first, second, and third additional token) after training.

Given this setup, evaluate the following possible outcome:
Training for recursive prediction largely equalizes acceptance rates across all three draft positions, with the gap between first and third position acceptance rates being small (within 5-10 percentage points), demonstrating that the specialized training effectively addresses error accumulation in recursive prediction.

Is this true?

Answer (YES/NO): NO